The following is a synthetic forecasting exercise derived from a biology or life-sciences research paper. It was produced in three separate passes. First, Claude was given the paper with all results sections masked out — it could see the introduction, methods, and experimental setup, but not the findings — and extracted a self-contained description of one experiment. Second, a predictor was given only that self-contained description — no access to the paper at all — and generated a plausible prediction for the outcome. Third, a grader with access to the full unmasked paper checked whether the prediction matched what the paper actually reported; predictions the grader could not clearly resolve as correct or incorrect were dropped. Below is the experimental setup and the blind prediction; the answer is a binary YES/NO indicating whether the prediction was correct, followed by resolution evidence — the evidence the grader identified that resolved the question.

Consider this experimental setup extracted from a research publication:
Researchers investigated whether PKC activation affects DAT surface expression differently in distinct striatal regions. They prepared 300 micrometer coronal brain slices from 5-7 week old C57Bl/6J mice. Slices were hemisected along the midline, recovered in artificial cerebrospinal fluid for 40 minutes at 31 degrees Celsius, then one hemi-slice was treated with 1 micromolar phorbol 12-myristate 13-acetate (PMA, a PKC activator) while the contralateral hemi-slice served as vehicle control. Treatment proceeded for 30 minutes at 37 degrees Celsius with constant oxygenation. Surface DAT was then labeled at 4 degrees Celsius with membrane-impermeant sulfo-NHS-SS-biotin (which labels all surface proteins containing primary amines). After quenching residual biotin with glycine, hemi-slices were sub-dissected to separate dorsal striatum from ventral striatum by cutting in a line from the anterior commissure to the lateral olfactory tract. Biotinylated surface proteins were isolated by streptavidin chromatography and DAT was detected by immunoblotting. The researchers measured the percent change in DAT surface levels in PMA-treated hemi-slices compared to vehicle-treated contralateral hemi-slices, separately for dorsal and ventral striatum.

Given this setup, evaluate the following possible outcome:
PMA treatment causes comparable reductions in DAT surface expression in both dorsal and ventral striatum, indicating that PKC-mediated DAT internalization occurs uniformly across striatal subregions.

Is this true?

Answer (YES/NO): NO